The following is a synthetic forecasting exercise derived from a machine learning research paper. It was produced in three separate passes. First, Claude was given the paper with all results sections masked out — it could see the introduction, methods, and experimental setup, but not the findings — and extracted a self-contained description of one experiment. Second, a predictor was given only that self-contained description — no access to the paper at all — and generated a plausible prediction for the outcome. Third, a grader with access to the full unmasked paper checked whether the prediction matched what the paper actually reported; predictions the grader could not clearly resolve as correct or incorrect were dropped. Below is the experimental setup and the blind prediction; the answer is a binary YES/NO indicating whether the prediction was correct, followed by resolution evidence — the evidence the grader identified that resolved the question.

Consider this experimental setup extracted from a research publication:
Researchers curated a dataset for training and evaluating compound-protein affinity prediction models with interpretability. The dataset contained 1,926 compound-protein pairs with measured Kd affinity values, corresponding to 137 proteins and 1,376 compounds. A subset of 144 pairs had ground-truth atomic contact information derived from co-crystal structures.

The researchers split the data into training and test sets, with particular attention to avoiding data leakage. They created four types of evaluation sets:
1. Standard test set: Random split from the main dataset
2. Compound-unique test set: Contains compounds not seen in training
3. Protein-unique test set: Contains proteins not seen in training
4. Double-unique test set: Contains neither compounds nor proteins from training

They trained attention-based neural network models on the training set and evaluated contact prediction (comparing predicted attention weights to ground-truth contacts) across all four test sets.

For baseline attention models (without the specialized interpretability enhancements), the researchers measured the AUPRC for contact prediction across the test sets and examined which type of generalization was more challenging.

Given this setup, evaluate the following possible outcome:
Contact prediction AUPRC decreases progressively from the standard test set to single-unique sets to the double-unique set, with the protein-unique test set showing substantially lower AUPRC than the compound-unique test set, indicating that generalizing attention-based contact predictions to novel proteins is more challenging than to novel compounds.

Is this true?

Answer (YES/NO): NO